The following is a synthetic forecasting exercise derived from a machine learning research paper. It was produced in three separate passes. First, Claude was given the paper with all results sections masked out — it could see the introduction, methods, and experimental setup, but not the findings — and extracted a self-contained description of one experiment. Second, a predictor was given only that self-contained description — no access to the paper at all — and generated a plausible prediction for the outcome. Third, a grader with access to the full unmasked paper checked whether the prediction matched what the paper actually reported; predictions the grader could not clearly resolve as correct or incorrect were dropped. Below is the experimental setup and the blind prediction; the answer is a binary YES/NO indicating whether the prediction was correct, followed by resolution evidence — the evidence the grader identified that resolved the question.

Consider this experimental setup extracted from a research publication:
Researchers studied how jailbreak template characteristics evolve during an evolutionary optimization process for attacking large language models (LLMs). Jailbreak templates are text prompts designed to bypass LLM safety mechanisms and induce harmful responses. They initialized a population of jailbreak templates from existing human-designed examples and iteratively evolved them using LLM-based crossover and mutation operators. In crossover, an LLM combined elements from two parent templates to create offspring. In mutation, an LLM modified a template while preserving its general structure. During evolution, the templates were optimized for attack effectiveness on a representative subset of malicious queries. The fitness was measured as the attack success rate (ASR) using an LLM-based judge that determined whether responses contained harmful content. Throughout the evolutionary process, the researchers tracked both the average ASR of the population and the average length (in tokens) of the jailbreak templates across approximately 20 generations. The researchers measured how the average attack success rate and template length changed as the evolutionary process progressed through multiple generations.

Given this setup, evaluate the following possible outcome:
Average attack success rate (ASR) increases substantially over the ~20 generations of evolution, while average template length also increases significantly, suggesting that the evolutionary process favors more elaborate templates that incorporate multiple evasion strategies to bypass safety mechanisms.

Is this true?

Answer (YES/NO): NO